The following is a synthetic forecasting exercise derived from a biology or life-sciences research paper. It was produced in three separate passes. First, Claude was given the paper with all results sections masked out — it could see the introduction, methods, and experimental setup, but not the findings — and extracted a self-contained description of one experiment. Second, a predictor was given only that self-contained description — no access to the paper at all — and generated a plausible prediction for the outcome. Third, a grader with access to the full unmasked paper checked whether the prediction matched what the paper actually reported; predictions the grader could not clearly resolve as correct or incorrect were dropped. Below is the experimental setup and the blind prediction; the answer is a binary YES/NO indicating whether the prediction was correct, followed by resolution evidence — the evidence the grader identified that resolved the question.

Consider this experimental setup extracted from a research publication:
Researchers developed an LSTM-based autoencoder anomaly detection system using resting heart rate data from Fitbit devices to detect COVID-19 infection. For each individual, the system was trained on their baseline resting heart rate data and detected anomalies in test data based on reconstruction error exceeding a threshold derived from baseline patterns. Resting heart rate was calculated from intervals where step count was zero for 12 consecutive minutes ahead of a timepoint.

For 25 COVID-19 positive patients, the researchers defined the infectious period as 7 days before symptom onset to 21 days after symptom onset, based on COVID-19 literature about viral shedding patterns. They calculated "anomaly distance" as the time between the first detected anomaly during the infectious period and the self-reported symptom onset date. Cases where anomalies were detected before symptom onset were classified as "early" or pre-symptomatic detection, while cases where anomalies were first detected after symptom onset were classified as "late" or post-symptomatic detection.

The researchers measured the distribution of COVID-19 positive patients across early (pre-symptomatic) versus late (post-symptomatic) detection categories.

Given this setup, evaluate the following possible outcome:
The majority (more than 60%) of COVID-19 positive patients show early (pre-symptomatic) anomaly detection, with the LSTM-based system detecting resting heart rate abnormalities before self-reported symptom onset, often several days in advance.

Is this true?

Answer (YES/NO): NO